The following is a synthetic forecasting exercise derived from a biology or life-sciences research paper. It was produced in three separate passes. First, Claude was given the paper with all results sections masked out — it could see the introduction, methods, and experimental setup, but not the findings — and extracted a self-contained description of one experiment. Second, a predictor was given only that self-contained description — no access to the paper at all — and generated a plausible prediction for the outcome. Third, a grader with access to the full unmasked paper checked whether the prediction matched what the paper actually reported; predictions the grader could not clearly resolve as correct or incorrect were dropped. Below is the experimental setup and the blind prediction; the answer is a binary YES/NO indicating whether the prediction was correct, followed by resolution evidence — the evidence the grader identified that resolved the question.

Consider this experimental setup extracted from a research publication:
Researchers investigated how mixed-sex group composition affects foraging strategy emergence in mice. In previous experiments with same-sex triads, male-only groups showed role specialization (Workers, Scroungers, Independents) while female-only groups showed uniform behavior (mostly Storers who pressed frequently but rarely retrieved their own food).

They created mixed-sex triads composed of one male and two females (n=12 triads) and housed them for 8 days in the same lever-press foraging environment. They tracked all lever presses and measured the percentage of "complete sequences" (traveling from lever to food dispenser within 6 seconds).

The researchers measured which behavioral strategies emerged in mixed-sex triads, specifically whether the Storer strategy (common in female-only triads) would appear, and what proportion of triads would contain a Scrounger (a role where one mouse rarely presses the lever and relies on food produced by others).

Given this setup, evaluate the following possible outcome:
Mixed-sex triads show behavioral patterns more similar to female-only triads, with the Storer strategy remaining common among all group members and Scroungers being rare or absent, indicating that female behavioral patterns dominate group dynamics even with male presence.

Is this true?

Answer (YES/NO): NO